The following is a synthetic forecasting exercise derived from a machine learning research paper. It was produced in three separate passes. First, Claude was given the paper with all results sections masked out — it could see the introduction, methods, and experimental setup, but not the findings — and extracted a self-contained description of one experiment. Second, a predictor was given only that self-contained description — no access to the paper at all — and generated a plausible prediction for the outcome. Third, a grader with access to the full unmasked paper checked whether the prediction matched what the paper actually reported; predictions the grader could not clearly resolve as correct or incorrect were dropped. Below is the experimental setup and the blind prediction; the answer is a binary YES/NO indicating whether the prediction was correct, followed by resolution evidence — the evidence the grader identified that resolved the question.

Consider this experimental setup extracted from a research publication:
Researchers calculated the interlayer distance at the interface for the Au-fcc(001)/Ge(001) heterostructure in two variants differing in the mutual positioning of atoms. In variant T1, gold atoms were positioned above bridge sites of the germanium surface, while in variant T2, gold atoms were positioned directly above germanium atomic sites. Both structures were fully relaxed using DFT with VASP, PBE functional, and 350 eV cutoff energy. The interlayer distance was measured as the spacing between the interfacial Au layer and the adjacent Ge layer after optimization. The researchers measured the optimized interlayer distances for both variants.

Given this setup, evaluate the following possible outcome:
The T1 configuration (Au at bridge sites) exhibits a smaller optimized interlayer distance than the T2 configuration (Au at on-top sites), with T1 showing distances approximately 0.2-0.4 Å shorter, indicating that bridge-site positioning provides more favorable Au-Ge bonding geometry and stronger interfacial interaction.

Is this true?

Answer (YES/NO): NO